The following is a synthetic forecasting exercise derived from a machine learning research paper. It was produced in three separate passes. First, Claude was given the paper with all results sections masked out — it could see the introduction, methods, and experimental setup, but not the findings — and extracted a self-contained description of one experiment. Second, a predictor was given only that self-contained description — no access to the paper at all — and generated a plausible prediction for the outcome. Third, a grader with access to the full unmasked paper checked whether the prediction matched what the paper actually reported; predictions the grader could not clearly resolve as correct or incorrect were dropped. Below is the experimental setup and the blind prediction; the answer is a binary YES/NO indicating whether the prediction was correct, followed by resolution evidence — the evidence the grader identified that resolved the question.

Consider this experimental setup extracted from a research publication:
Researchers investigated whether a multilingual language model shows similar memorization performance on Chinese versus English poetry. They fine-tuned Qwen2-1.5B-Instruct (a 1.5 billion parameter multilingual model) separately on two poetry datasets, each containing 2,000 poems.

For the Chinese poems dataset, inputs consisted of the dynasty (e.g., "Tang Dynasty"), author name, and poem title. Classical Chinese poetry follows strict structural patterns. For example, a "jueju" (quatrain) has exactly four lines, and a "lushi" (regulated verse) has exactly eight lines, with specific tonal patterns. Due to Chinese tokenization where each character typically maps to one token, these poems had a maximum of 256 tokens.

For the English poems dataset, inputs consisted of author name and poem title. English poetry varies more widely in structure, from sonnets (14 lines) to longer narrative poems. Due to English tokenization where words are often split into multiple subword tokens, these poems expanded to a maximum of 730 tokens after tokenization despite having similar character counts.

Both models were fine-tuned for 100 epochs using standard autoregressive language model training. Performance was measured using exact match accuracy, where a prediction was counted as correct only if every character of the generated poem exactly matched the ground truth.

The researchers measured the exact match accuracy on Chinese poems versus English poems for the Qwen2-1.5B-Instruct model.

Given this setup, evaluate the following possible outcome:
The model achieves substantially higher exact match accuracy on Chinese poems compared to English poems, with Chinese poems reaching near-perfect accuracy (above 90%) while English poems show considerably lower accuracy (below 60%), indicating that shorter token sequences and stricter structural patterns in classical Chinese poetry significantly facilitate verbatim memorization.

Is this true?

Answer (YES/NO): NO